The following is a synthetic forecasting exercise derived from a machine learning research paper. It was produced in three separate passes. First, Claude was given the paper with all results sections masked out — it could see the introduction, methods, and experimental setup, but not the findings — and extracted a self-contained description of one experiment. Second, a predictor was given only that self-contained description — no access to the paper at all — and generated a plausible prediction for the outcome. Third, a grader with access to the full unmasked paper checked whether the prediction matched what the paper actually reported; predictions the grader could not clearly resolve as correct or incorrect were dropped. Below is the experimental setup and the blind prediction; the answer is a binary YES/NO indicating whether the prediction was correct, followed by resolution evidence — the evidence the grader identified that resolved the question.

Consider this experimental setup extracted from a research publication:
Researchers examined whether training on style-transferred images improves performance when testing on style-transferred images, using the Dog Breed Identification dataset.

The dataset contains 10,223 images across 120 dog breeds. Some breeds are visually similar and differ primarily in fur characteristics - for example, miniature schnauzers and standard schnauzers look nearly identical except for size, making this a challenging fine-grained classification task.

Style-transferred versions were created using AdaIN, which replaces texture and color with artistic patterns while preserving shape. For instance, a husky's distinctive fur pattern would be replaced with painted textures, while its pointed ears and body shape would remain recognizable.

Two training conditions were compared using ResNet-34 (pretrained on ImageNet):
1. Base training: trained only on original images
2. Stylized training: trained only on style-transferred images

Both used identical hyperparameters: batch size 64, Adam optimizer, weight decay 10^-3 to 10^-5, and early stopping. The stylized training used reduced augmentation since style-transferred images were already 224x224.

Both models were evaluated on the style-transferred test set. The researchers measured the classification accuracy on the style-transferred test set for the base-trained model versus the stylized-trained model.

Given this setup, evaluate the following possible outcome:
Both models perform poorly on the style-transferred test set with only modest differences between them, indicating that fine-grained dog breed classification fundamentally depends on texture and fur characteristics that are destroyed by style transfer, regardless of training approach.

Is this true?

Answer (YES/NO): NO